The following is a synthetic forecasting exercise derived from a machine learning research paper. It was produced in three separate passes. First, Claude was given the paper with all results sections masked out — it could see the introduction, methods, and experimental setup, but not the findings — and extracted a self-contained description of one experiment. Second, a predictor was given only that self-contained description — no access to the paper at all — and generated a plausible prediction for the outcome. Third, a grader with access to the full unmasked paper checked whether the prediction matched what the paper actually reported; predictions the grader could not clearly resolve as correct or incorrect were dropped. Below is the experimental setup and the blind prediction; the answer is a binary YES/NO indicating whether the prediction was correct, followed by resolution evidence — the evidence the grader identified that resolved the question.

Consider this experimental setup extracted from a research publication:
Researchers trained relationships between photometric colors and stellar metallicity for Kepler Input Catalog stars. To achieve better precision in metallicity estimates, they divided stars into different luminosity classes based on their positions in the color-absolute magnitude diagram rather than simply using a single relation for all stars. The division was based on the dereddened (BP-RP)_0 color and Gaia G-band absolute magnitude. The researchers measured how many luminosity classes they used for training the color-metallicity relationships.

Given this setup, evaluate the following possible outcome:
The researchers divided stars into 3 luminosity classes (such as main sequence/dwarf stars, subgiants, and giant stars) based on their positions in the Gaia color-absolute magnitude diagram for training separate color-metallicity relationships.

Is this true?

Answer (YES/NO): NO